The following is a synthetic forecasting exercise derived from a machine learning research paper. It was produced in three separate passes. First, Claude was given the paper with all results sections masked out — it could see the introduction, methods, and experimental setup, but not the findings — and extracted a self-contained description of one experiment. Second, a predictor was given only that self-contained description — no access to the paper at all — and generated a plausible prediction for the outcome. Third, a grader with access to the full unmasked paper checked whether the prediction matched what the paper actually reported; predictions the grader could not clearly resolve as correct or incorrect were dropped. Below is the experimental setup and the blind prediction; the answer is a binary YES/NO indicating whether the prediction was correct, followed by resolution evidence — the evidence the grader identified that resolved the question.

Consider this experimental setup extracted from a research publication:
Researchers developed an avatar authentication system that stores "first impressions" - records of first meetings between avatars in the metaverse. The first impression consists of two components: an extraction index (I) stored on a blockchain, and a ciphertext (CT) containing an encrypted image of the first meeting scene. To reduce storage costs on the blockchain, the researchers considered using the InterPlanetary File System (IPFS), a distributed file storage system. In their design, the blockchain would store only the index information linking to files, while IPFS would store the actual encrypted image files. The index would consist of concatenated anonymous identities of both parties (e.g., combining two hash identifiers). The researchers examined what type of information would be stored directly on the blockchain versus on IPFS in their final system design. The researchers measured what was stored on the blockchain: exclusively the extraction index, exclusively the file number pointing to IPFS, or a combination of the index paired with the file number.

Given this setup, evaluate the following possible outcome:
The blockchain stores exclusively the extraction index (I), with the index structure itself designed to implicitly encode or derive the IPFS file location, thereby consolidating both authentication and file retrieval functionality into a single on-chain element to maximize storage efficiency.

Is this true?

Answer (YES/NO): NO